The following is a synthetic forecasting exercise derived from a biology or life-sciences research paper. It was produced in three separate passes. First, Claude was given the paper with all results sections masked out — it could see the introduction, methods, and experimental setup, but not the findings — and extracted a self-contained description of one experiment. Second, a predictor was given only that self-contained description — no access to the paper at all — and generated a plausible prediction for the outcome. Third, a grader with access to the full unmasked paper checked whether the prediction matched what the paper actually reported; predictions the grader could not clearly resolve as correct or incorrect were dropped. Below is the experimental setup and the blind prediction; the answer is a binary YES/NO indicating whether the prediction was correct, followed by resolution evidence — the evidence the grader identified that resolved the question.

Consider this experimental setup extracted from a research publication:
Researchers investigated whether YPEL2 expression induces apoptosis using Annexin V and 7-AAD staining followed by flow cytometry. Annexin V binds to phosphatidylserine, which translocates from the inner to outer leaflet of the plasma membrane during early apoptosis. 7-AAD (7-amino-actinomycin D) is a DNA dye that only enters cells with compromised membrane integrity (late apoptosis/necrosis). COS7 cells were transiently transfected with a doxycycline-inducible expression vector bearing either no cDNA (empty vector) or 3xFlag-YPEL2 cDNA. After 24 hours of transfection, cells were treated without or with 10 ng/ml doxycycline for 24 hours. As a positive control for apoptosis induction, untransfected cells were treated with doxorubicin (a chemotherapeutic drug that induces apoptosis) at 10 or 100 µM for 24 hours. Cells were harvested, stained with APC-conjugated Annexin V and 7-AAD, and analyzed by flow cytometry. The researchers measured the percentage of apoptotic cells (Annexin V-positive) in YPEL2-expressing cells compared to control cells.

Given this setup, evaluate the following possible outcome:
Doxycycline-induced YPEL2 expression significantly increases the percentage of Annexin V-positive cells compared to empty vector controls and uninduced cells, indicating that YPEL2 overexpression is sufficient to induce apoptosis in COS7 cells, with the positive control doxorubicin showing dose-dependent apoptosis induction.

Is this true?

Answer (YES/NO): NO